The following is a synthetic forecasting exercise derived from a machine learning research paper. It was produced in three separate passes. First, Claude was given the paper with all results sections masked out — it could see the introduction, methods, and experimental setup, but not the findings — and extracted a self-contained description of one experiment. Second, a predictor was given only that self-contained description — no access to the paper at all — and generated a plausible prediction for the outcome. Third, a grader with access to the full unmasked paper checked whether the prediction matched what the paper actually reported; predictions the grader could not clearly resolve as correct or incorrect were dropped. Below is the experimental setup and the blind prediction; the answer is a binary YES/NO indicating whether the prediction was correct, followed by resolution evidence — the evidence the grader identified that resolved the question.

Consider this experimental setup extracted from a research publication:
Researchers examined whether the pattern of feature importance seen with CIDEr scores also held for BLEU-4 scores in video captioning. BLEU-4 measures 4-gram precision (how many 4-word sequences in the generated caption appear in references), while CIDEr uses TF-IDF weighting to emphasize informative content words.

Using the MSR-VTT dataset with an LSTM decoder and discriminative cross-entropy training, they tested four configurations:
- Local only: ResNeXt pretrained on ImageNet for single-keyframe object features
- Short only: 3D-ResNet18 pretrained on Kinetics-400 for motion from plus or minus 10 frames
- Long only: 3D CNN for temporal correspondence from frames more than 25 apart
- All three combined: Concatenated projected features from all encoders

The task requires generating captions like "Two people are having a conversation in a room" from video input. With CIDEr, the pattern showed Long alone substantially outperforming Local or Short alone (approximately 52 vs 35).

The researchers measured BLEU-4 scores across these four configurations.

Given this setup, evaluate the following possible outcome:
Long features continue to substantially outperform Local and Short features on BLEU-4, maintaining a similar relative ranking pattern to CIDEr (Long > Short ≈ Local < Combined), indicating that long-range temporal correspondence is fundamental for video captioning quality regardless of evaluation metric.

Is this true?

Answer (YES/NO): YES